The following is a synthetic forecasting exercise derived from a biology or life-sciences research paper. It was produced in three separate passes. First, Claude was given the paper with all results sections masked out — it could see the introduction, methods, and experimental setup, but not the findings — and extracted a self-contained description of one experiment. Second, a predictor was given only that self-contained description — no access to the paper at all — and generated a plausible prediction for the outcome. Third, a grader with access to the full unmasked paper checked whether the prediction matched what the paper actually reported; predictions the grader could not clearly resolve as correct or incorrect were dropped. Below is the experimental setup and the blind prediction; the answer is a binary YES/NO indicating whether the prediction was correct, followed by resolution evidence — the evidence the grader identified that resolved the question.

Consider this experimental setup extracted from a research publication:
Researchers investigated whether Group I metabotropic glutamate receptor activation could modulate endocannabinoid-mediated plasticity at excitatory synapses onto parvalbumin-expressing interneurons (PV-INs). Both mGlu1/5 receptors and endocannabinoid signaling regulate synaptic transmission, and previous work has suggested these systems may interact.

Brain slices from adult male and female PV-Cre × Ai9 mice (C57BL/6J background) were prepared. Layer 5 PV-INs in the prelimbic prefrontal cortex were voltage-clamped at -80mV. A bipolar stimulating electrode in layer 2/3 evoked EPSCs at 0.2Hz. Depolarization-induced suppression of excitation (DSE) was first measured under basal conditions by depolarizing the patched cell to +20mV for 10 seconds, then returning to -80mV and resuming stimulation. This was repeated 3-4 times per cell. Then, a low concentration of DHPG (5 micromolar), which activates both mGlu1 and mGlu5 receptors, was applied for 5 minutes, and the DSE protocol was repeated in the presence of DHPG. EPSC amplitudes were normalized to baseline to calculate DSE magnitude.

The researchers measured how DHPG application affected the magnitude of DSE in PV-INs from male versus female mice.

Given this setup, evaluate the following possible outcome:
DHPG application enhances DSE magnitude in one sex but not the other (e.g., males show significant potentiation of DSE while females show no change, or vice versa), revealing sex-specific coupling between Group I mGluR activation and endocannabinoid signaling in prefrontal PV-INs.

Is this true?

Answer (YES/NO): YES